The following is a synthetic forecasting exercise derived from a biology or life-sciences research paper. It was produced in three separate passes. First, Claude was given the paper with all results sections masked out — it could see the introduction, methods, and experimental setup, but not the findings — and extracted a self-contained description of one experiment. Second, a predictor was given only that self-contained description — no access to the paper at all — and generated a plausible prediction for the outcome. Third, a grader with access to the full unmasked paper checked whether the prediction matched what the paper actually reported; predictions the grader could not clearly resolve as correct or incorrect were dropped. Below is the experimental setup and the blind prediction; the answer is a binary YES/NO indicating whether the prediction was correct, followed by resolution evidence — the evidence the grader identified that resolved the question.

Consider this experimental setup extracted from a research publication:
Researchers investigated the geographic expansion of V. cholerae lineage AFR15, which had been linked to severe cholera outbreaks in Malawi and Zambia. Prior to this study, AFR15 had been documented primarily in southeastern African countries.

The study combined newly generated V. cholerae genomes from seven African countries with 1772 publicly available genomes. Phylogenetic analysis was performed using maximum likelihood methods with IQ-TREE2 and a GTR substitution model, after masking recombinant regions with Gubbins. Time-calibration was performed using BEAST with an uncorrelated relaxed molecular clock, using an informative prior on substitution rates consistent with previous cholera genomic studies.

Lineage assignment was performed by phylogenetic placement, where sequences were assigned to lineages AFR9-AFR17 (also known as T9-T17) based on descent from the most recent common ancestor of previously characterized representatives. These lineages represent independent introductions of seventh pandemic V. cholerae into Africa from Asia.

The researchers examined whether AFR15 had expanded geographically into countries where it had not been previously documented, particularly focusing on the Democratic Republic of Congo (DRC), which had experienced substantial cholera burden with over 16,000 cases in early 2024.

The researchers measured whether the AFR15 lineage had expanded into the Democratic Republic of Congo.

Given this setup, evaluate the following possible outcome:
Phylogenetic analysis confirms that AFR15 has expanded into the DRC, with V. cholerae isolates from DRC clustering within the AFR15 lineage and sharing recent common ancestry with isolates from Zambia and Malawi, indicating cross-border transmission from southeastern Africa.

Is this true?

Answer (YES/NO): YES